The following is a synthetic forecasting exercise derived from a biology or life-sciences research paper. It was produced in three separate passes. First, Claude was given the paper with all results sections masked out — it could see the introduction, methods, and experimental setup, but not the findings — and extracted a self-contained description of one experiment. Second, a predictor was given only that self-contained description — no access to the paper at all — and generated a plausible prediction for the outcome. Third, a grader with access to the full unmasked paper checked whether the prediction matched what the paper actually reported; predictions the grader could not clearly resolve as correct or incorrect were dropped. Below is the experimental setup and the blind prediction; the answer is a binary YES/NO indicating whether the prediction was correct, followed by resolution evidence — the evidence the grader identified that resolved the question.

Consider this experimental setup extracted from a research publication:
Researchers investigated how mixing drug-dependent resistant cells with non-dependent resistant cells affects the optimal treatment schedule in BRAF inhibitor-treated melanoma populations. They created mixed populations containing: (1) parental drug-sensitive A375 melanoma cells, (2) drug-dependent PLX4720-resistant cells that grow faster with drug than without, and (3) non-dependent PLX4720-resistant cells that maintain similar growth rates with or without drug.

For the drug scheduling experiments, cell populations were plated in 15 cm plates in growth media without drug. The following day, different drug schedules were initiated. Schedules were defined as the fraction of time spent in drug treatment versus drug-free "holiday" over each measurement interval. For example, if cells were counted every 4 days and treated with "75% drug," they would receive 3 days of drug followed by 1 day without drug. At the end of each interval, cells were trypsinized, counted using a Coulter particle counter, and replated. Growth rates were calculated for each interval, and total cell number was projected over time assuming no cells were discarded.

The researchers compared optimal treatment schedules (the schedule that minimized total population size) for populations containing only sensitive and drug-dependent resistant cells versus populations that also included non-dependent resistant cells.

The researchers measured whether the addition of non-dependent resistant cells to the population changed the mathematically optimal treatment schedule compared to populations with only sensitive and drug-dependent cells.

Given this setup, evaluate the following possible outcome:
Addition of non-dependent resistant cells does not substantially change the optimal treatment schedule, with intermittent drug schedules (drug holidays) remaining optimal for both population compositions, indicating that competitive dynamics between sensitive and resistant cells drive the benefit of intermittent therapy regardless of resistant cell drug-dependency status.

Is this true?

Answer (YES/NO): YES